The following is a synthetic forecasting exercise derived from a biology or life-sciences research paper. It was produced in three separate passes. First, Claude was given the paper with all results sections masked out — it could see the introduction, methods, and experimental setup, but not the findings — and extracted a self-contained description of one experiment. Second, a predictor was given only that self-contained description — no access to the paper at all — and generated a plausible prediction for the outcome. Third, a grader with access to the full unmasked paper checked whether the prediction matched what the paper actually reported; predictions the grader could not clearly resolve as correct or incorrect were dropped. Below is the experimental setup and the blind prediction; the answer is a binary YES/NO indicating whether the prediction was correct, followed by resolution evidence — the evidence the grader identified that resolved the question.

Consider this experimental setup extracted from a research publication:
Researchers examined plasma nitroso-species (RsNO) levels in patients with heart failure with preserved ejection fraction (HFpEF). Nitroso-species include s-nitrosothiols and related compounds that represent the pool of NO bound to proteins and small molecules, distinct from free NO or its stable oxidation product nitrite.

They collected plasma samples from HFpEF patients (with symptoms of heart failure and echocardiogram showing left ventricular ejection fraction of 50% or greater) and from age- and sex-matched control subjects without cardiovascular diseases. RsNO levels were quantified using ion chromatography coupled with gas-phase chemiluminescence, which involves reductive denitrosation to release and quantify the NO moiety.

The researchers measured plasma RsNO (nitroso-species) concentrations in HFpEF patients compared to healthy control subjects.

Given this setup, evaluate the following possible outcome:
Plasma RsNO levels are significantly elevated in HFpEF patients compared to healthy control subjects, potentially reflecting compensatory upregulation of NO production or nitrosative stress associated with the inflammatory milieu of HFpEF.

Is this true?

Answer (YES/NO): YES